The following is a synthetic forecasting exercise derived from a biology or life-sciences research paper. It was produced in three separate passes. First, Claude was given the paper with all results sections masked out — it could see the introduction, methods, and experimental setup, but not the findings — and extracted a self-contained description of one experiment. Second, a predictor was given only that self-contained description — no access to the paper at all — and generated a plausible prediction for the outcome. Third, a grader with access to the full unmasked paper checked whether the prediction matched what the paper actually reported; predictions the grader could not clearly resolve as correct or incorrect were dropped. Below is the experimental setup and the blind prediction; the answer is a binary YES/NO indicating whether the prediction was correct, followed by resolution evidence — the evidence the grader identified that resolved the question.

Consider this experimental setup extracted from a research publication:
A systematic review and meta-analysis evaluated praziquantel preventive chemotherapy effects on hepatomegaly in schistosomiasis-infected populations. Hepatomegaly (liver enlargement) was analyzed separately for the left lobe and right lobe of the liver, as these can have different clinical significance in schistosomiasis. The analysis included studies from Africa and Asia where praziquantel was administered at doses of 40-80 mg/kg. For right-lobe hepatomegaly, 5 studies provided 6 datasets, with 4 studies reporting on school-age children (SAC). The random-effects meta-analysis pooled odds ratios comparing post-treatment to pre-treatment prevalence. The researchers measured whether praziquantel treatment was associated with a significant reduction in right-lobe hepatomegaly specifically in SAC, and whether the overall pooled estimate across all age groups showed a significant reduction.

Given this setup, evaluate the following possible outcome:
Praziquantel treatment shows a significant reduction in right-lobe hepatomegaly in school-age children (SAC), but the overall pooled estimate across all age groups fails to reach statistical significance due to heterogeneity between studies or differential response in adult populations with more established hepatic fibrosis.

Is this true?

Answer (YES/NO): YES